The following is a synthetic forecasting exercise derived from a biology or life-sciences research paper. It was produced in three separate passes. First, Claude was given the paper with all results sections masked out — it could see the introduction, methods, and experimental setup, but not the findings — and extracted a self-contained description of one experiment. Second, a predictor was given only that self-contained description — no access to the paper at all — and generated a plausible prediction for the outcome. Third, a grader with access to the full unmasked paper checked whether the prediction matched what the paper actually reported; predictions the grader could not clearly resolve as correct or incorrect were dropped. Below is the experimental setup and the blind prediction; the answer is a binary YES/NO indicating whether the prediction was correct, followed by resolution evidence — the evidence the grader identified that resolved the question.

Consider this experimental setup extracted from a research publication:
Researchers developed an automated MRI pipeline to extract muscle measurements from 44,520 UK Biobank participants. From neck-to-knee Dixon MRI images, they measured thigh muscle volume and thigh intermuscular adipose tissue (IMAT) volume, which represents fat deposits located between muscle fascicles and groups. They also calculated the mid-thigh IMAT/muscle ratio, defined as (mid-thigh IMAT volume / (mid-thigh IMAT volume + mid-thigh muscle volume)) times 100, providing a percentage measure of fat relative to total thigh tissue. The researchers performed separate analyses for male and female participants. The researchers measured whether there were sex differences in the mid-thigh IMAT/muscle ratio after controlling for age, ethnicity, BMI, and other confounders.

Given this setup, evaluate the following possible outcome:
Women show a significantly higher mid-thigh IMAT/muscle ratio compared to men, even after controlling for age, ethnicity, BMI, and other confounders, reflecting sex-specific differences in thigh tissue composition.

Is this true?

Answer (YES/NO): YES